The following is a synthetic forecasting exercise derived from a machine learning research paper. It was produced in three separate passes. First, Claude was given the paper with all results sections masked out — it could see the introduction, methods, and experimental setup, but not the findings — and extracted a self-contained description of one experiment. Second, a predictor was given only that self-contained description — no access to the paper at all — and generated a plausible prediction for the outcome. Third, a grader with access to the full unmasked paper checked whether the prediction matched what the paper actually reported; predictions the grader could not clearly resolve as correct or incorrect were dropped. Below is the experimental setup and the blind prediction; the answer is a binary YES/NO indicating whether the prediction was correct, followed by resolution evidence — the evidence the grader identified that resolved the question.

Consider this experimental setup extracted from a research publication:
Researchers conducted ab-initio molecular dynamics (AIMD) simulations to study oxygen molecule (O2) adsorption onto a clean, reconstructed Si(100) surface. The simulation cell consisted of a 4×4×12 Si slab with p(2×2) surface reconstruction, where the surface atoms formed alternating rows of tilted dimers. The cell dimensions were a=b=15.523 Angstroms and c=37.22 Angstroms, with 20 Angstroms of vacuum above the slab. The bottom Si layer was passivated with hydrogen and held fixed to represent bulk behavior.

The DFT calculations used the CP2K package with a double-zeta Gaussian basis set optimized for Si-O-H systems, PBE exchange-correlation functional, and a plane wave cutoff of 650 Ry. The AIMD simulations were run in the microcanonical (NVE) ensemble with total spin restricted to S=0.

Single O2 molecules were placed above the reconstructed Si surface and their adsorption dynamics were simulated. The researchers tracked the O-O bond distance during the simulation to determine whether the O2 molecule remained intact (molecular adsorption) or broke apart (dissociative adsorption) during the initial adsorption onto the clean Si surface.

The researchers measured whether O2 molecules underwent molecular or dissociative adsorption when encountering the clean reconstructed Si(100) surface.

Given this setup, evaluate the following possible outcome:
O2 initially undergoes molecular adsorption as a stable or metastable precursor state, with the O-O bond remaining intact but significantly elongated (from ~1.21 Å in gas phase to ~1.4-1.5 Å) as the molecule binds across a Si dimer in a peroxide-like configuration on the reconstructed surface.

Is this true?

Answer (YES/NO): NO